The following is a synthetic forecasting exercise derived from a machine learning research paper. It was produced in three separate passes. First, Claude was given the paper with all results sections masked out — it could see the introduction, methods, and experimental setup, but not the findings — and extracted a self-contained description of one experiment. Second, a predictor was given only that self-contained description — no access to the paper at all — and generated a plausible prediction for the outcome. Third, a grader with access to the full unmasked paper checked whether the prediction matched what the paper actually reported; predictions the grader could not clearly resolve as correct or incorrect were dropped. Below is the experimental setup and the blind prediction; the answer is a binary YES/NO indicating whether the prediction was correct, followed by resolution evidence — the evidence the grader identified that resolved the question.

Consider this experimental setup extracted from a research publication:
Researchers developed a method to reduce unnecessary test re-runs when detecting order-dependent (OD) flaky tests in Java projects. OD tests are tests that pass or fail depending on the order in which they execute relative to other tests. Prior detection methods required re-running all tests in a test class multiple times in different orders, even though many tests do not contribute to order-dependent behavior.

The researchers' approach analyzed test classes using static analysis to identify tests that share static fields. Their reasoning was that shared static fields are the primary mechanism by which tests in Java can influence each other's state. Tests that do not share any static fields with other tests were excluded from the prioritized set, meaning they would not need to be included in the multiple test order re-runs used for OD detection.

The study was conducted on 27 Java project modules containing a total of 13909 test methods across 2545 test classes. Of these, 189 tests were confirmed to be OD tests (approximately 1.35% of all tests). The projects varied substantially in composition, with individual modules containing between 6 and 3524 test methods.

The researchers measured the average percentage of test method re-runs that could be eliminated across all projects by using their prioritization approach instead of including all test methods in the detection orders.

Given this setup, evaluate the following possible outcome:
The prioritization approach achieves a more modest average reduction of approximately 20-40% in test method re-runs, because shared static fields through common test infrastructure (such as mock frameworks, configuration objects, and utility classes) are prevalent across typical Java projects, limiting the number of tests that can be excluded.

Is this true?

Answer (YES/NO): NO